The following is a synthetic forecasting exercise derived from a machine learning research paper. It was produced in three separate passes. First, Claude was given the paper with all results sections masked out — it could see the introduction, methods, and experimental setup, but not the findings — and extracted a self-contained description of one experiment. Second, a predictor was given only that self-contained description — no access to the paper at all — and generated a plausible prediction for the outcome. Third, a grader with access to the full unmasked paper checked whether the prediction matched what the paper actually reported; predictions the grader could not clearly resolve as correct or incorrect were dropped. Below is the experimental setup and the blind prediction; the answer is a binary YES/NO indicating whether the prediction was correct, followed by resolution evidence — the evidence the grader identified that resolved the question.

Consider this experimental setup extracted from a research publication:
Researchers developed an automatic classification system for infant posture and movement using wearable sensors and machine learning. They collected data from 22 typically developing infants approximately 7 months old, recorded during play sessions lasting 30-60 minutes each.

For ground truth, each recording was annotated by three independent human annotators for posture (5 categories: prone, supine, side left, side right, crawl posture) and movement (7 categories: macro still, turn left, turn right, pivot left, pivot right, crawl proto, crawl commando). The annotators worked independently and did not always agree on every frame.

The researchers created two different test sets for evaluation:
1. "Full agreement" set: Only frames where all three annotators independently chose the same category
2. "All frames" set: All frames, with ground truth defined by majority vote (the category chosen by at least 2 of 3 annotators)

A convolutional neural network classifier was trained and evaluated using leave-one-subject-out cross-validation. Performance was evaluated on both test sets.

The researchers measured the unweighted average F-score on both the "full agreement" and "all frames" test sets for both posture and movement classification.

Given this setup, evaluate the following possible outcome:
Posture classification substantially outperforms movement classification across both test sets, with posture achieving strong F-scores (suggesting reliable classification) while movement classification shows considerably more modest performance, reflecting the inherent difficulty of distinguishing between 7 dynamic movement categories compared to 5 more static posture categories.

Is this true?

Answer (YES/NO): YES